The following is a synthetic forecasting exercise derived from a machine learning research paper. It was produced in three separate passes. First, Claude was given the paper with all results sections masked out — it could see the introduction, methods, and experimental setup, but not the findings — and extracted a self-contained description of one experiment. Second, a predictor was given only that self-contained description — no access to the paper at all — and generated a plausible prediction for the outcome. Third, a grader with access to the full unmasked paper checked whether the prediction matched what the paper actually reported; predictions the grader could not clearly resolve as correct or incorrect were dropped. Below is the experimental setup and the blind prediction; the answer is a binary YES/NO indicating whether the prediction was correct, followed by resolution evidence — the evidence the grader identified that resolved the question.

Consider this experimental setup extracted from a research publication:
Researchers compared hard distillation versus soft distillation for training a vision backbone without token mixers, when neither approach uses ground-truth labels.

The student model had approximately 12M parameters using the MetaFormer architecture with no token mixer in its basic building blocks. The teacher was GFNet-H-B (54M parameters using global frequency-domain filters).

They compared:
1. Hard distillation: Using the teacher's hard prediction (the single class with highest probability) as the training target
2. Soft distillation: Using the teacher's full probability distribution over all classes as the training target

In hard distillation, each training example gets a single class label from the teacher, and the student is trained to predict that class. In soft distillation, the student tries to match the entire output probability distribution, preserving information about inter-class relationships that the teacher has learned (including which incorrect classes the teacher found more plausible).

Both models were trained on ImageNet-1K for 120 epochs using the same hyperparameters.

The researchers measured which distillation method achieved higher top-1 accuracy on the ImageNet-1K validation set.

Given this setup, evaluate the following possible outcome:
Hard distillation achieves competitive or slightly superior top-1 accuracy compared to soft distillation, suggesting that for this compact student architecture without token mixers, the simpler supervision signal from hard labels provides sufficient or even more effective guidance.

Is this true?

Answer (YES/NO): NO